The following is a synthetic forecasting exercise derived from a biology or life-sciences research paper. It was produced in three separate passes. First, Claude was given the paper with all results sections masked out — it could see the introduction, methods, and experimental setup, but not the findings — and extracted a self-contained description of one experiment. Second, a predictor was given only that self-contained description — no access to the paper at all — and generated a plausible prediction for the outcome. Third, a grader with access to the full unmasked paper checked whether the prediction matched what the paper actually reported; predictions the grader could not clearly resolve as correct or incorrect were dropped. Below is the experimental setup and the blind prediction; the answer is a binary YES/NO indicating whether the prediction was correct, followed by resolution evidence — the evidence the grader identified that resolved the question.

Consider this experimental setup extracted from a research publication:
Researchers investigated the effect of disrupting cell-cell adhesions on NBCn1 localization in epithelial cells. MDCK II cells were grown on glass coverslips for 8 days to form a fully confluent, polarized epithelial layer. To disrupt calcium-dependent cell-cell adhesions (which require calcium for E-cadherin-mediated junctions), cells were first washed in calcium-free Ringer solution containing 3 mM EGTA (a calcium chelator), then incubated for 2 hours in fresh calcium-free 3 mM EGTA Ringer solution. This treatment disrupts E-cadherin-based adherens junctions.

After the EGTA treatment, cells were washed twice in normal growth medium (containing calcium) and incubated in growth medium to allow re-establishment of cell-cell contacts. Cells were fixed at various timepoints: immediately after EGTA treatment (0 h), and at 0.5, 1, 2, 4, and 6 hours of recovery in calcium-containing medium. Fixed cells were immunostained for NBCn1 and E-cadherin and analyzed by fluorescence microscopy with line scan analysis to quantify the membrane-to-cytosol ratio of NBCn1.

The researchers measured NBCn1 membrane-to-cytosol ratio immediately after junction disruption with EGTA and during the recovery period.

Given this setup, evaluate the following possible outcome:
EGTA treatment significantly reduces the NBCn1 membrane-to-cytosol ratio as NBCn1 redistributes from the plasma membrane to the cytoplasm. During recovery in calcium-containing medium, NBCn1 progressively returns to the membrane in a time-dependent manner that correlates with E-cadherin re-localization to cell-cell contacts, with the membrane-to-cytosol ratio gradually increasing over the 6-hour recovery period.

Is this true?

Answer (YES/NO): YES